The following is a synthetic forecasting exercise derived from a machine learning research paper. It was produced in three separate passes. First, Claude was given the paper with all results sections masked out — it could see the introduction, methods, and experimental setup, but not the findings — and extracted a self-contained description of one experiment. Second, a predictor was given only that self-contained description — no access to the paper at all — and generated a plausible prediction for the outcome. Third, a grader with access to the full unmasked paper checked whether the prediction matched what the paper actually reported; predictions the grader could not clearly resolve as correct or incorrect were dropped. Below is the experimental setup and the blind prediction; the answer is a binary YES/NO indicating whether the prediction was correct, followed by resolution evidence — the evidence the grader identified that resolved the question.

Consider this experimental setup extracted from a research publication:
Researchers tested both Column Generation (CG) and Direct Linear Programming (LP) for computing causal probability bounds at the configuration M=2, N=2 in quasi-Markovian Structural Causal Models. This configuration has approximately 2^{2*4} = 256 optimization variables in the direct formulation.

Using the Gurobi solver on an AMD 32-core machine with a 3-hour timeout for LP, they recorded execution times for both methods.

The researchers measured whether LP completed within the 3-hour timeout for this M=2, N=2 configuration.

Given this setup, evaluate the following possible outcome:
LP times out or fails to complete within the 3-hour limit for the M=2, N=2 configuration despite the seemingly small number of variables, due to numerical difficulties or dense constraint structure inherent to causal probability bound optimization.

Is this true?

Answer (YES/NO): NO